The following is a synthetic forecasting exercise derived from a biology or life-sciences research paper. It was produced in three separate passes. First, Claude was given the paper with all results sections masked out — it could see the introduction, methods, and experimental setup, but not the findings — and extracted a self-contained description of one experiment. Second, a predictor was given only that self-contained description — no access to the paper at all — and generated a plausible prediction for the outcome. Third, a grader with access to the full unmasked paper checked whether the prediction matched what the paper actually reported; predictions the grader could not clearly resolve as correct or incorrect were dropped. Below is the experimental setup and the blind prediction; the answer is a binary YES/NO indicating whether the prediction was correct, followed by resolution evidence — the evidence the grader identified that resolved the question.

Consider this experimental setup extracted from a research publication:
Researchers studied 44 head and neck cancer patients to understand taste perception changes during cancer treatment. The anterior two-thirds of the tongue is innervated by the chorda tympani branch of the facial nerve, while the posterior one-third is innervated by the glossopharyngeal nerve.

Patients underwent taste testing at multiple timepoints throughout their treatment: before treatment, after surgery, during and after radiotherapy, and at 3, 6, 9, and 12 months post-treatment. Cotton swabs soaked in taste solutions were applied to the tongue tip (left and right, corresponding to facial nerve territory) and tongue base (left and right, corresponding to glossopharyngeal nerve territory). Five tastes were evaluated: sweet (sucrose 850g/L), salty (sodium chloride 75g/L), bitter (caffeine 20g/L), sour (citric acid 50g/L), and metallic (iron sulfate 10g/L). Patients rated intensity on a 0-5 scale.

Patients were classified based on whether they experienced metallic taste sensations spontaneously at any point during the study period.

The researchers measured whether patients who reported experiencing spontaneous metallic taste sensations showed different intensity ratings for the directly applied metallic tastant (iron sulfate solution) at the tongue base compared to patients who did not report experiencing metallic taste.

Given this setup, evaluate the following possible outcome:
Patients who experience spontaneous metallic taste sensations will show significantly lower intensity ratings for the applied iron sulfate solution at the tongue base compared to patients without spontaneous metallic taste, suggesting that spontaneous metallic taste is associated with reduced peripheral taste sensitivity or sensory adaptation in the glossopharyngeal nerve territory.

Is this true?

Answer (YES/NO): NO